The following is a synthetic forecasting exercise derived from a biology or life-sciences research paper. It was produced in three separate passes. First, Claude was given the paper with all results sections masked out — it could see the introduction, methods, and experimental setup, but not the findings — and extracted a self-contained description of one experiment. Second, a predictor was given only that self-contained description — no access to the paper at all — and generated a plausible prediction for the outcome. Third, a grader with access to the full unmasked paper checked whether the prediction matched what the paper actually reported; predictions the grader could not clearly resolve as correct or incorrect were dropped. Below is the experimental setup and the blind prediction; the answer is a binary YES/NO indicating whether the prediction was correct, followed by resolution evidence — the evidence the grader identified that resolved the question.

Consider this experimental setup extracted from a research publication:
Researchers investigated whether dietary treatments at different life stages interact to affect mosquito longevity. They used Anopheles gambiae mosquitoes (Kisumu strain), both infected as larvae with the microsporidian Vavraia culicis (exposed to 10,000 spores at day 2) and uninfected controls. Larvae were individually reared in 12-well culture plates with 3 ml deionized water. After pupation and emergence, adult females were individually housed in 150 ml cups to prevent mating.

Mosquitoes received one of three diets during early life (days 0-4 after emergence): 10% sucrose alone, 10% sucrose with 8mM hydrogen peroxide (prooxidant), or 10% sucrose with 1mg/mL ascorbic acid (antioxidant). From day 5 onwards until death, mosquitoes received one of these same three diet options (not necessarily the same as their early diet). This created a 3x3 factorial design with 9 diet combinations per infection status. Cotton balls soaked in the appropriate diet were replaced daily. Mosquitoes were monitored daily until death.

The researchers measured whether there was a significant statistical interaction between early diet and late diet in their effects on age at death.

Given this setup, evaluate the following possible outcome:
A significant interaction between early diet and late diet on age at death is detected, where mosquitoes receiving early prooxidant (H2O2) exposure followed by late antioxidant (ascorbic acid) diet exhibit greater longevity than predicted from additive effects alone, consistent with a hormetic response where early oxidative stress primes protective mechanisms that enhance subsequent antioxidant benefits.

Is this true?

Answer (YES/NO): NO